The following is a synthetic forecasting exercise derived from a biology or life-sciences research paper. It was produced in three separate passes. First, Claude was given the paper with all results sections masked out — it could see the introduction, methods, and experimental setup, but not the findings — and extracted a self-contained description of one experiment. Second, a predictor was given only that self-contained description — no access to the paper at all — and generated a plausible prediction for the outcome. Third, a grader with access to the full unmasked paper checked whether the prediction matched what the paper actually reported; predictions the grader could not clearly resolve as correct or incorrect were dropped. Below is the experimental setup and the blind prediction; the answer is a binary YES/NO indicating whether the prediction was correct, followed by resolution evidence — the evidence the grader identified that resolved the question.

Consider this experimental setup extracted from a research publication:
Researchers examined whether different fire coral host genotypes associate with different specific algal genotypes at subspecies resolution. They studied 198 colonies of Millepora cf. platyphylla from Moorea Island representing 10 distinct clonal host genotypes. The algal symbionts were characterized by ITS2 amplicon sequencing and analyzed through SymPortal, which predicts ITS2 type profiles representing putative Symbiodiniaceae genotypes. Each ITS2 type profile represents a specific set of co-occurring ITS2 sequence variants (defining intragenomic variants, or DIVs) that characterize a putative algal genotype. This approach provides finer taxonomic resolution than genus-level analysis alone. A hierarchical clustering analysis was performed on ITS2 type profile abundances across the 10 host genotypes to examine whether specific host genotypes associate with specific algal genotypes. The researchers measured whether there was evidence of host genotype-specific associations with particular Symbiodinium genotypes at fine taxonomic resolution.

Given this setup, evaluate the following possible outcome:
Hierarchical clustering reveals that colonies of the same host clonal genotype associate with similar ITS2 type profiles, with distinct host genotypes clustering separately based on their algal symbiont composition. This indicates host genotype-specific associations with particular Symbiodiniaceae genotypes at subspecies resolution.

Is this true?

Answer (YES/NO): YES